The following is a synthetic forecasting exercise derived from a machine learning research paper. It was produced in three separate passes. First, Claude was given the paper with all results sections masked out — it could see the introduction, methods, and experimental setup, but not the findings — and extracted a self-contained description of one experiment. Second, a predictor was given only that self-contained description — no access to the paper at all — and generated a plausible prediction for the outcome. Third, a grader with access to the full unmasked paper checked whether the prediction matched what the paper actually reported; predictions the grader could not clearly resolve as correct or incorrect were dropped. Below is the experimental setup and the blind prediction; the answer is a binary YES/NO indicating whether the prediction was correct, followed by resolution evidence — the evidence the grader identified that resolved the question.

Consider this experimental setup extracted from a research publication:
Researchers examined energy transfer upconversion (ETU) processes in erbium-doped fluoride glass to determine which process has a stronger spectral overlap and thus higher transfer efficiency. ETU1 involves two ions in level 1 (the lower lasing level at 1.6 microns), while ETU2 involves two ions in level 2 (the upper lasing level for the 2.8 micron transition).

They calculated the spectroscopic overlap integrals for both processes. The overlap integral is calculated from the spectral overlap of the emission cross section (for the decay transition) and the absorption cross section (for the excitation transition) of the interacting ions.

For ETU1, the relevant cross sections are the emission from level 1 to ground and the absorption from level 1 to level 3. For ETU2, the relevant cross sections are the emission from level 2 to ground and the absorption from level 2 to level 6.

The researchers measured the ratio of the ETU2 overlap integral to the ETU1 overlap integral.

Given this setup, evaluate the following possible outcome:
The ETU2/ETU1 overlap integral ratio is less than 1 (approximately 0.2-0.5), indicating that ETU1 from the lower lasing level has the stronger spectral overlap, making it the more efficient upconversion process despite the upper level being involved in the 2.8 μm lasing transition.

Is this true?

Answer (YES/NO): NO